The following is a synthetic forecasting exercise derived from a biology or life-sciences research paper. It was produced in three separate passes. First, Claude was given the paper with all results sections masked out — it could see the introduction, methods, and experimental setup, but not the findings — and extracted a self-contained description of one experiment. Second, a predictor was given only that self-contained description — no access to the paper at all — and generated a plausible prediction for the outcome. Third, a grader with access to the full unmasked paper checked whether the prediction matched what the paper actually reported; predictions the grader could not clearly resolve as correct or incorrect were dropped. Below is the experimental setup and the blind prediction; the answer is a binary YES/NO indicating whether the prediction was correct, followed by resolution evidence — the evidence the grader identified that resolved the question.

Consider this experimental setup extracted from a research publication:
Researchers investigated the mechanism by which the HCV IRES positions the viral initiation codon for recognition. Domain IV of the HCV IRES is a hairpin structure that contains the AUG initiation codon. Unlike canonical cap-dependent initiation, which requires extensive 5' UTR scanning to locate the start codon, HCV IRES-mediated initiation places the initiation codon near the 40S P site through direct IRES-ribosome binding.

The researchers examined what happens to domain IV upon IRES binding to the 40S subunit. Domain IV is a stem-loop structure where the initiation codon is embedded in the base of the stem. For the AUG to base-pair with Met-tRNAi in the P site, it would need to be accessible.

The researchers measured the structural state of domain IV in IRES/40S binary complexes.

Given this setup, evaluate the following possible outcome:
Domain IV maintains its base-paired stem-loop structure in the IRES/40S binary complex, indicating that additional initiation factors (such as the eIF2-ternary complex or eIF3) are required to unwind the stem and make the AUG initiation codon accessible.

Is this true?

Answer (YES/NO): NO